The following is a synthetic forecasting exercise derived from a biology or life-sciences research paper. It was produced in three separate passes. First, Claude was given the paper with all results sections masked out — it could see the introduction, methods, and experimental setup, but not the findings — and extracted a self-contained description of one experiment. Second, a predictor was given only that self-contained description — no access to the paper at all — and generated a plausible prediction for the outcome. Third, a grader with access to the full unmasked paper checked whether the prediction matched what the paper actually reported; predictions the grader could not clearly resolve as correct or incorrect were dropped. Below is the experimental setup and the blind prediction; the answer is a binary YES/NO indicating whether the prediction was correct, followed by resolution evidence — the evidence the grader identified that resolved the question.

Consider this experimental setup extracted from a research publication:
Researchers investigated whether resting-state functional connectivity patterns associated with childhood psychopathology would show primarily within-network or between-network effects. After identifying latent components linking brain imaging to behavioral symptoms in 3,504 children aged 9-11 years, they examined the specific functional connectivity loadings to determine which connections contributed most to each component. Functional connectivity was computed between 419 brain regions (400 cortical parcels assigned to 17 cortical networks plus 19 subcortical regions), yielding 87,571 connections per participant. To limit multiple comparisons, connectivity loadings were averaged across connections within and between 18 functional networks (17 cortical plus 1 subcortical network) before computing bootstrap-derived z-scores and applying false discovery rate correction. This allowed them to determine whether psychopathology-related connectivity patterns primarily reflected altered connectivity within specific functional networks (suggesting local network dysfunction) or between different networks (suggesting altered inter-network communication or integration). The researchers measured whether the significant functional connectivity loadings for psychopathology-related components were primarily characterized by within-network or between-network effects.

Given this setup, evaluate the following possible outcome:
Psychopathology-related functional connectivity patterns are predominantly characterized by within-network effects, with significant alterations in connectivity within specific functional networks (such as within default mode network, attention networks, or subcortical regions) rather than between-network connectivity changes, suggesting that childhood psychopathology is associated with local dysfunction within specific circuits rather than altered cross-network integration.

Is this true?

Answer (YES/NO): NO